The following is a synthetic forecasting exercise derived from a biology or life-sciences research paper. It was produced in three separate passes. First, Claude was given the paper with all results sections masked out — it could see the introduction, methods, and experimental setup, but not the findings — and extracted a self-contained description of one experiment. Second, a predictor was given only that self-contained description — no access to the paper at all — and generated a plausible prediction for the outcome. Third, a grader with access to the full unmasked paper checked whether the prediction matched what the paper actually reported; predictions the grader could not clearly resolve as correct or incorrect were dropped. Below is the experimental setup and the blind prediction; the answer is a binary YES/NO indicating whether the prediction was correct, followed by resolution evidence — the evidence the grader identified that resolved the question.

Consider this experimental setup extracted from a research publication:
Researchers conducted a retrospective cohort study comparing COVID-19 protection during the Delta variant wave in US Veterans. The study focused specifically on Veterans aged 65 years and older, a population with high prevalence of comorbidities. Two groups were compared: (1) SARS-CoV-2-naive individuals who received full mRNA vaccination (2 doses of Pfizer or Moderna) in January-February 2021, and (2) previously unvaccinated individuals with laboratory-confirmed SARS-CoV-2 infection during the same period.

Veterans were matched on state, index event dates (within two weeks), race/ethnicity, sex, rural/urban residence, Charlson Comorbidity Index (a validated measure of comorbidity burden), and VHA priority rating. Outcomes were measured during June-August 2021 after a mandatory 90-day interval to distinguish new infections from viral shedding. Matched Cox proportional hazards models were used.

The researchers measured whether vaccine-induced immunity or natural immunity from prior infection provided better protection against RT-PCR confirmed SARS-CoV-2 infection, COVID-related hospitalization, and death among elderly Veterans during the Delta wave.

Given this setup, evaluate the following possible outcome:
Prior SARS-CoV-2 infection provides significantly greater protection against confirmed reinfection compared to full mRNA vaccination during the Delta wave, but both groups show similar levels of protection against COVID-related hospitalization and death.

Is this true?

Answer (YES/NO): NO